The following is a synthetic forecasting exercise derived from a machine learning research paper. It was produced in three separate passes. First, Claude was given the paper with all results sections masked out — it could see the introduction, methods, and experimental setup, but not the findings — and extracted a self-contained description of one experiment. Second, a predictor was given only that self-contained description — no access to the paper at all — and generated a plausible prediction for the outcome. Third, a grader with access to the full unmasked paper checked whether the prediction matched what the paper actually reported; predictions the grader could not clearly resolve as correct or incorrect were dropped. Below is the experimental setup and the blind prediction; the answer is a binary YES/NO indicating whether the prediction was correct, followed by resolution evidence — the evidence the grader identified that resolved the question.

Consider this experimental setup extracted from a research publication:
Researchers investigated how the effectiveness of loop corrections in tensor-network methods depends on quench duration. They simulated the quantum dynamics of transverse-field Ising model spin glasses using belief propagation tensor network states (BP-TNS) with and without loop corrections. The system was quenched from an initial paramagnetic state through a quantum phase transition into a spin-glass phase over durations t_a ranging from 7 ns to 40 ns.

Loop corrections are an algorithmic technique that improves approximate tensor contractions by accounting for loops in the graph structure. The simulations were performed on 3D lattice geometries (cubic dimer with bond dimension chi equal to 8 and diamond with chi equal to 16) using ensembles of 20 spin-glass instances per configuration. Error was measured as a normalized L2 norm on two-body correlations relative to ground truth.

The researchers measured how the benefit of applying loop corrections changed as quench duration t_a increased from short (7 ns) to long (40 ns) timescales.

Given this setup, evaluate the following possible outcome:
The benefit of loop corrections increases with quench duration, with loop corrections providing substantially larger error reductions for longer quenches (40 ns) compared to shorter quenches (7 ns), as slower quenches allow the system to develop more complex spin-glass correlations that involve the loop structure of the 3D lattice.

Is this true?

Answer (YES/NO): NO